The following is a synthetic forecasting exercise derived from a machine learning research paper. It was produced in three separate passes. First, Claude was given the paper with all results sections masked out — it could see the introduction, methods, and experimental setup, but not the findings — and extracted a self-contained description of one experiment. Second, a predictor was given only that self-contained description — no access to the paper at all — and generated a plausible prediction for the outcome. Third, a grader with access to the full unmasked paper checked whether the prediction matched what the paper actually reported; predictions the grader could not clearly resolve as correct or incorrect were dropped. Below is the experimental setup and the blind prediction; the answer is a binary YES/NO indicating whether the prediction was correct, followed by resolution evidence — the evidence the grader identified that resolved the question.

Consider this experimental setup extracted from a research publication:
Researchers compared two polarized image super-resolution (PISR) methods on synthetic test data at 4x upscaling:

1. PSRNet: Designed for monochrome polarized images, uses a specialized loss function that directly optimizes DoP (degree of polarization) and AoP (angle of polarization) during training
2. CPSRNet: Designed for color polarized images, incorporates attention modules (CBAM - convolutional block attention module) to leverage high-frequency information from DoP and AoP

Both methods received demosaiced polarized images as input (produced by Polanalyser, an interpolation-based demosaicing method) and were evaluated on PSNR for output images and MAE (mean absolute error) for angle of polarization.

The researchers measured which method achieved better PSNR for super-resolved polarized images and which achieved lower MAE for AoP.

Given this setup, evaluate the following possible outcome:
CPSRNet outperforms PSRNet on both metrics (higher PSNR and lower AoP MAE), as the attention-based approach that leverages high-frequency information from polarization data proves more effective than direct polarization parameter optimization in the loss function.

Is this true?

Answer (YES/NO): NO